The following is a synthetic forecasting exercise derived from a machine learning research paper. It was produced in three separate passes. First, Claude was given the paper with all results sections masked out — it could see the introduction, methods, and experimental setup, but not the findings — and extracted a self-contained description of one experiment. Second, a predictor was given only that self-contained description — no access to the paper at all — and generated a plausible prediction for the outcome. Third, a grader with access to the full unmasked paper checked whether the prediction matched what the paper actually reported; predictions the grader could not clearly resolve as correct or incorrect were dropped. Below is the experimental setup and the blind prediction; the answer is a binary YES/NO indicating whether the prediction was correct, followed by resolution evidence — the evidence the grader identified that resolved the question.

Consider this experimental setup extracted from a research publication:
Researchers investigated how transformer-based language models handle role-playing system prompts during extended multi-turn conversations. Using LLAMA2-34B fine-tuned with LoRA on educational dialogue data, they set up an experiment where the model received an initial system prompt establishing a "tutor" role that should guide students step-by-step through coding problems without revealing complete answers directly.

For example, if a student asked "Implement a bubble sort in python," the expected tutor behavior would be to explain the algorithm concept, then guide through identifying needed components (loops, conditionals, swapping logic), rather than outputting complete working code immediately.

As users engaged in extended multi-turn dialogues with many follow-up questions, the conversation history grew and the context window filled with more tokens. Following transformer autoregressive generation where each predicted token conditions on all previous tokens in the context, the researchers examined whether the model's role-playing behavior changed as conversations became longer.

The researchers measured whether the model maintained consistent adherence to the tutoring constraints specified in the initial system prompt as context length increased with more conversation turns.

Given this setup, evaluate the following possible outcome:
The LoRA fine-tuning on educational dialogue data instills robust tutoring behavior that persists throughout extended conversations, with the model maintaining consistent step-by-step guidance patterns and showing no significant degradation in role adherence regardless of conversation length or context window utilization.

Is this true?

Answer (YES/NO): NO